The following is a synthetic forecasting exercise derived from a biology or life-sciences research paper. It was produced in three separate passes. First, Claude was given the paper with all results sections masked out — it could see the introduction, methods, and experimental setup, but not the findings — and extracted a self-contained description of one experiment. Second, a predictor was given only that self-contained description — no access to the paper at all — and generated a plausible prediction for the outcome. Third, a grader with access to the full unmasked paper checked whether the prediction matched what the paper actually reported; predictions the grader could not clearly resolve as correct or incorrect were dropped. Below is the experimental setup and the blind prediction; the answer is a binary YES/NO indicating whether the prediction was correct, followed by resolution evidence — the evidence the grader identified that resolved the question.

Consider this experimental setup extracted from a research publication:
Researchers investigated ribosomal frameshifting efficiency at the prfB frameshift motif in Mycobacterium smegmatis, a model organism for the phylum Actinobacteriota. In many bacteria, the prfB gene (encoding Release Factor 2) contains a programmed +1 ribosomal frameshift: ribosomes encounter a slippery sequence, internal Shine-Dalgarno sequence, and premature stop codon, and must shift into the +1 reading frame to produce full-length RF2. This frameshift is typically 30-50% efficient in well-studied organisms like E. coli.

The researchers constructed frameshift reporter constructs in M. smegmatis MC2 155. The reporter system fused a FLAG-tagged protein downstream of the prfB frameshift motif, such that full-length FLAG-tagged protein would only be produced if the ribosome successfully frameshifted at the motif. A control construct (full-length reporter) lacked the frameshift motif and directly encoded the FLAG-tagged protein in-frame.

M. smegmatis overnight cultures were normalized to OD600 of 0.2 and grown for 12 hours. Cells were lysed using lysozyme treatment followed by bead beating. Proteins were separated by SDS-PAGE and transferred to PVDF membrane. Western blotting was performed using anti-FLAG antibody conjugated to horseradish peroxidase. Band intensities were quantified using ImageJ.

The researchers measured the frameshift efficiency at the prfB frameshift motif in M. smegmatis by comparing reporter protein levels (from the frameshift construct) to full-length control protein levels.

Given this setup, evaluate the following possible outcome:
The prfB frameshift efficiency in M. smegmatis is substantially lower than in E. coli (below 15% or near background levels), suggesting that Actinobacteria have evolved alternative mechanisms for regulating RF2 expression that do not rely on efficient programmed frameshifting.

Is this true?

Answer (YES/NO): YES